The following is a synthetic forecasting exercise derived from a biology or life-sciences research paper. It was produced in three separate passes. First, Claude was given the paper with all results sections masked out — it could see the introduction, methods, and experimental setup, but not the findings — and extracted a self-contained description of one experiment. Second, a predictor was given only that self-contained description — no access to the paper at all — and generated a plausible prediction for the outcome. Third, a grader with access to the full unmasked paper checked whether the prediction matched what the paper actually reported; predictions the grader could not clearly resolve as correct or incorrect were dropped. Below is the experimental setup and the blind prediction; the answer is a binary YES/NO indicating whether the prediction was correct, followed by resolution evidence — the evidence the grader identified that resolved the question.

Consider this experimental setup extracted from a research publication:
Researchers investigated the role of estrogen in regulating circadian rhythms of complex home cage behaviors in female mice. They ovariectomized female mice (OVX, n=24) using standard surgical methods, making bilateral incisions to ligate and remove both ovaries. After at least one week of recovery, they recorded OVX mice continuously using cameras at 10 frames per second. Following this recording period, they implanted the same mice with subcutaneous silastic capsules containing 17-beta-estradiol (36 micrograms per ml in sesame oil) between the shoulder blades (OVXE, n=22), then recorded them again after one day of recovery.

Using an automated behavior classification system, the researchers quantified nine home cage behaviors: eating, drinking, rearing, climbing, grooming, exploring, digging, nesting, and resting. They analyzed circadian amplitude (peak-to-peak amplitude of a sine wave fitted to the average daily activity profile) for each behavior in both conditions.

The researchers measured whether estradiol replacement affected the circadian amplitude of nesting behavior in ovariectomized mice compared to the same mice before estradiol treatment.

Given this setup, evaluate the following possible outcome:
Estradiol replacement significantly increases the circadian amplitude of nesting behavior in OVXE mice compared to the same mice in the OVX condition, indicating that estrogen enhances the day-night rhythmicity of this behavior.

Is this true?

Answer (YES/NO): NO